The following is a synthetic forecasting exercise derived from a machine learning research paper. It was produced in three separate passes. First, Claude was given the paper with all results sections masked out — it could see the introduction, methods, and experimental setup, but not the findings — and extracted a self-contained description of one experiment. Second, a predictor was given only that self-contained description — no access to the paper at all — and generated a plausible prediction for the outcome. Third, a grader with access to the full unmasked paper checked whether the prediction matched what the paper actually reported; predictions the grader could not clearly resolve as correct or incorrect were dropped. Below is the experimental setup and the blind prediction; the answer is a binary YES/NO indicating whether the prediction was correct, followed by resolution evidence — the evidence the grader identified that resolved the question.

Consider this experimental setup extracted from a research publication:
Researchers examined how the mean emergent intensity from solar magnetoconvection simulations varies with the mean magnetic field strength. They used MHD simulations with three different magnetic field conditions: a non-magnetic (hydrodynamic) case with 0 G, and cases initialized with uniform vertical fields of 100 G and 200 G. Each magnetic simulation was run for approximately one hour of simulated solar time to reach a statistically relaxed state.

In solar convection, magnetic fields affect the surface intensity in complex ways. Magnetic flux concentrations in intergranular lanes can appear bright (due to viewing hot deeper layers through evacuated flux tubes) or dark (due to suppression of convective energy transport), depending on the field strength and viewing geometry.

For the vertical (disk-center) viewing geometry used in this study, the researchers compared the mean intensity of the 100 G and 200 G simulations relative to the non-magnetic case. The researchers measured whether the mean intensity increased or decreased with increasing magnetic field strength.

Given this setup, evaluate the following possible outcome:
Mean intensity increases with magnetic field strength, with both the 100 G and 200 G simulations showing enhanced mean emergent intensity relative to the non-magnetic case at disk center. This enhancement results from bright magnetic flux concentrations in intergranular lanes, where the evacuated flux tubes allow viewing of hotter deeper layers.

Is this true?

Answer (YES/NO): NO